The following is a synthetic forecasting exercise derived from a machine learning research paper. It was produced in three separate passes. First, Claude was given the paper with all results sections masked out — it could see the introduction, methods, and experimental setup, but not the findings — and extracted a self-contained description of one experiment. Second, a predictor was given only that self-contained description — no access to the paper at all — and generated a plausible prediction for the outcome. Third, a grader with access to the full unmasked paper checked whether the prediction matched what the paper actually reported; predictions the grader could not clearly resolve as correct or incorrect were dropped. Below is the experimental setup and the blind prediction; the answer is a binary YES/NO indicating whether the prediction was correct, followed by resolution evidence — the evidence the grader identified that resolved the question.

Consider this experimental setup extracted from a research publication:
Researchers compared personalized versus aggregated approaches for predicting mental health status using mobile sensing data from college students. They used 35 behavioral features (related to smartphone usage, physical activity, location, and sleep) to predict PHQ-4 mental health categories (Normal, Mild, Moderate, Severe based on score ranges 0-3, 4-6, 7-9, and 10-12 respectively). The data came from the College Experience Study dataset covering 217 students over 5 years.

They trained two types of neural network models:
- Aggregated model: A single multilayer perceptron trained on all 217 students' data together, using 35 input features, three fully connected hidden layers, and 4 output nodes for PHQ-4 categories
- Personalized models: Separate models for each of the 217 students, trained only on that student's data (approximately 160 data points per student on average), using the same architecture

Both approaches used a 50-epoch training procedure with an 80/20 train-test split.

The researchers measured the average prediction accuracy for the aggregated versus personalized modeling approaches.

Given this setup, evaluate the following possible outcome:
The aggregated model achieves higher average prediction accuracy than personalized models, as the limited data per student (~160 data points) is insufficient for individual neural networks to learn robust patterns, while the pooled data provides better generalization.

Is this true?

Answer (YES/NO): NO